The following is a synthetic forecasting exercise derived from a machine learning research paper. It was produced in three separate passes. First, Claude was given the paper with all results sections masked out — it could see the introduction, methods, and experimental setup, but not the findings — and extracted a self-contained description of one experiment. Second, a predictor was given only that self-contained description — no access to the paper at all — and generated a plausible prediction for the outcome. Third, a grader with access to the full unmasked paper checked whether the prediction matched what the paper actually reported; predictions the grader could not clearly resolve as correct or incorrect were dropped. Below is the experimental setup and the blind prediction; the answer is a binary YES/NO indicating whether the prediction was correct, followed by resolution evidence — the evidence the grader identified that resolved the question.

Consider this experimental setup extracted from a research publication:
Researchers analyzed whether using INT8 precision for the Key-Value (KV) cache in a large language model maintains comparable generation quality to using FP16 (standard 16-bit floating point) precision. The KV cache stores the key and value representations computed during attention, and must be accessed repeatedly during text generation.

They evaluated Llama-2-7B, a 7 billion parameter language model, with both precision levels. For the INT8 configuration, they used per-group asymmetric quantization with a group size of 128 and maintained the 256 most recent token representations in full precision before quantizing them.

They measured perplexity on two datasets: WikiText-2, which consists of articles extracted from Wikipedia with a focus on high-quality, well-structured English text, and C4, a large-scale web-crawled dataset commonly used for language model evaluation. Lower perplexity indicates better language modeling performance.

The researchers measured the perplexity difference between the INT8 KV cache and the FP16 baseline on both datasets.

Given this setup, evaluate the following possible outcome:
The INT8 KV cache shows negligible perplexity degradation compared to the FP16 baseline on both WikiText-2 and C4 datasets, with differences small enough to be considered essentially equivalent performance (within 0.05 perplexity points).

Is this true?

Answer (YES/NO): YES